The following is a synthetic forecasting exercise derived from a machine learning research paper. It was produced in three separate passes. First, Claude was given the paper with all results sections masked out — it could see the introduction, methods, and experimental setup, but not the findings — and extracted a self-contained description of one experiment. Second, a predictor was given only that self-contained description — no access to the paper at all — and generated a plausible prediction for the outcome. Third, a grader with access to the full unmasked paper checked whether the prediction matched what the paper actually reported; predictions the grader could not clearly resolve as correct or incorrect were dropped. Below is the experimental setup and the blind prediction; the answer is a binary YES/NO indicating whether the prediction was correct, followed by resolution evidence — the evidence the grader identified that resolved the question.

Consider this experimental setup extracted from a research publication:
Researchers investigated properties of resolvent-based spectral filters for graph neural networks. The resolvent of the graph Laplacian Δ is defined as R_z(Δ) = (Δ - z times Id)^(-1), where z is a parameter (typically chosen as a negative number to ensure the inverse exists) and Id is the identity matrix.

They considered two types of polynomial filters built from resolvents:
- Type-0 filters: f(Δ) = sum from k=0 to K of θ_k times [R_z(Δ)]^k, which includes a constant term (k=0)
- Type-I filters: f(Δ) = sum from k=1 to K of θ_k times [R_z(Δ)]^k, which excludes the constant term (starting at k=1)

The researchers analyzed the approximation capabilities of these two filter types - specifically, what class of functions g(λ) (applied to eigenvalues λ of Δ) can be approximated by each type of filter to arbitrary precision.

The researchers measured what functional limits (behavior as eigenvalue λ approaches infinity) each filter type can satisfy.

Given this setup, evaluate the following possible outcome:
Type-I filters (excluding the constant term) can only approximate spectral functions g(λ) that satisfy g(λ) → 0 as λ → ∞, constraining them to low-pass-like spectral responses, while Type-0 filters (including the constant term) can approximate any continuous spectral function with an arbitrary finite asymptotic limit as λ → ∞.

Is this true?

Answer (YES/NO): YES